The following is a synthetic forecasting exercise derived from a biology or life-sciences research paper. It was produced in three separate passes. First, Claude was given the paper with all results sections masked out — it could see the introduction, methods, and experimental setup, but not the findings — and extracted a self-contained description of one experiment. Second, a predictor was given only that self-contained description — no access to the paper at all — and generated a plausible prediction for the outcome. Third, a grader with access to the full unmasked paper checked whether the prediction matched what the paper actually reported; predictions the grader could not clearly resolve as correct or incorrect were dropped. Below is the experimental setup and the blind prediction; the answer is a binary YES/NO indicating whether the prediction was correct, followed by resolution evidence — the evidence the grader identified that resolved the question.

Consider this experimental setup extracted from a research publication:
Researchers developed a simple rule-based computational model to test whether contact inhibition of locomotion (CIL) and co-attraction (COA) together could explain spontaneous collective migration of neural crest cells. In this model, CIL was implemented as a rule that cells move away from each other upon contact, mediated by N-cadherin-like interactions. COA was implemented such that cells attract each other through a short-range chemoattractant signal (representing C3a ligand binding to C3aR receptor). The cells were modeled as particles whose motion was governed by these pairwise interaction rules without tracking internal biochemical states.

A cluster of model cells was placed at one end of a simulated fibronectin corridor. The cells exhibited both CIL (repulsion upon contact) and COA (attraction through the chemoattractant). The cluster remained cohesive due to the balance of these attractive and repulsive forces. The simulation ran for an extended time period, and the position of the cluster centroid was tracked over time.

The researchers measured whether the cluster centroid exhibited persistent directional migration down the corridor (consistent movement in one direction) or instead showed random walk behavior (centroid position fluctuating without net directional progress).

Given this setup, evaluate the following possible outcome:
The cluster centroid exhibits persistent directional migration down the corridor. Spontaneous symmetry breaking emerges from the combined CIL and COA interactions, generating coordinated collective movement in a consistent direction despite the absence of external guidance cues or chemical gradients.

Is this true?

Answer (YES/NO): NO